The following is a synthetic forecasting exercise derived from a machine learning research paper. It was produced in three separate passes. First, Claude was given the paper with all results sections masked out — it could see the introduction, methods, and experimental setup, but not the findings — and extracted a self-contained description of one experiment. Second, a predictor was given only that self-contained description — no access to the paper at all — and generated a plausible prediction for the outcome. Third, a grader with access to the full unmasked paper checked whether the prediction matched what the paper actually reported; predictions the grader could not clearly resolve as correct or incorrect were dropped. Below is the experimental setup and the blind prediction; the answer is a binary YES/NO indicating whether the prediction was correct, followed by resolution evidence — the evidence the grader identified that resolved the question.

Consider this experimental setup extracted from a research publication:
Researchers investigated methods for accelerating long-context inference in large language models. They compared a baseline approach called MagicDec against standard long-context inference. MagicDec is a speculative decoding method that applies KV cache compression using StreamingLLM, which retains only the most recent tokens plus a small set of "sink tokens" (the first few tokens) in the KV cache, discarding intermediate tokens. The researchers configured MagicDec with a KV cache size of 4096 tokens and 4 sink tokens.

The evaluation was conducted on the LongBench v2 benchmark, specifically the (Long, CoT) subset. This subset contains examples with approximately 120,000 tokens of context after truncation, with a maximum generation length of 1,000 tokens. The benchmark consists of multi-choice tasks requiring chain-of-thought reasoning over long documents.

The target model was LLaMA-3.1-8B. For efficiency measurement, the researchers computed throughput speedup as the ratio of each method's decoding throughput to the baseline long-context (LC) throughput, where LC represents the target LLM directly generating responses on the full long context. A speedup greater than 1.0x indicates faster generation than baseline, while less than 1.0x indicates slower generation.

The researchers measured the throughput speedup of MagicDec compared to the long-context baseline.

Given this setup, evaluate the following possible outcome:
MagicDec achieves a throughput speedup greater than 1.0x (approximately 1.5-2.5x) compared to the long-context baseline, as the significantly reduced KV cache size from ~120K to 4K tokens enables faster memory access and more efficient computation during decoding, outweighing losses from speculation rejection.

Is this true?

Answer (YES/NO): NO